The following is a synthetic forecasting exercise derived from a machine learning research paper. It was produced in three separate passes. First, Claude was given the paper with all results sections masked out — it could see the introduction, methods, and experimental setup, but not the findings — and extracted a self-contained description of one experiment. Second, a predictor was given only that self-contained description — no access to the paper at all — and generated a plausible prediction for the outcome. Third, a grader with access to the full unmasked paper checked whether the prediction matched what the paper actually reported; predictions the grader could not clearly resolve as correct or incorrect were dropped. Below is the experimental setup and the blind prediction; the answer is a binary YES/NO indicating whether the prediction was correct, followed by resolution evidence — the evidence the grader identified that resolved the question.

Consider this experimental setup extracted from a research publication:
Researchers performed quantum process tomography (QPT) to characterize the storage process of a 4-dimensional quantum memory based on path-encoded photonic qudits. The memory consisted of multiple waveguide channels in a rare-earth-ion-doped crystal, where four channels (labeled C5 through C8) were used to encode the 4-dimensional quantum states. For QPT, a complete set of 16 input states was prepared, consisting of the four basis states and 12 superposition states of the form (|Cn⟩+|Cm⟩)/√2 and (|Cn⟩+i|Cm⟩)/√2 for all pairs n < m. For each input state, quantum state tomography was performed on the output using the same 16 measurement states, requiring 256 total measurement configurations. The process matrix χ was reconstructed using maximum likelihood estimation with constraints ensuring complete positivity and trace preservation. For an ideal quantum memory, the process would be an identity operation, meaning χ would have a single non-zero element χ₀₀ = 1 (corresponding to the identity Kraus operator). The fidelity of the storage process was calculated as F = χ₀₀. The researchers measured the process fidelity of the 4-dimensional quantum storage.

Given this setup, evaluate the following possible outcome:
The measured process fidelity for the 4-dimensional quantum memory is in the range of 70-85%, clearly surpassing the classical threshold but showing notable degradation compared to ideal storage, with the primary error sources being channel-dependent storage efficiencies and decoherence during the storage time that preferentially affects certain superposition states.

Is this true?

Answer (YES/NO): NO